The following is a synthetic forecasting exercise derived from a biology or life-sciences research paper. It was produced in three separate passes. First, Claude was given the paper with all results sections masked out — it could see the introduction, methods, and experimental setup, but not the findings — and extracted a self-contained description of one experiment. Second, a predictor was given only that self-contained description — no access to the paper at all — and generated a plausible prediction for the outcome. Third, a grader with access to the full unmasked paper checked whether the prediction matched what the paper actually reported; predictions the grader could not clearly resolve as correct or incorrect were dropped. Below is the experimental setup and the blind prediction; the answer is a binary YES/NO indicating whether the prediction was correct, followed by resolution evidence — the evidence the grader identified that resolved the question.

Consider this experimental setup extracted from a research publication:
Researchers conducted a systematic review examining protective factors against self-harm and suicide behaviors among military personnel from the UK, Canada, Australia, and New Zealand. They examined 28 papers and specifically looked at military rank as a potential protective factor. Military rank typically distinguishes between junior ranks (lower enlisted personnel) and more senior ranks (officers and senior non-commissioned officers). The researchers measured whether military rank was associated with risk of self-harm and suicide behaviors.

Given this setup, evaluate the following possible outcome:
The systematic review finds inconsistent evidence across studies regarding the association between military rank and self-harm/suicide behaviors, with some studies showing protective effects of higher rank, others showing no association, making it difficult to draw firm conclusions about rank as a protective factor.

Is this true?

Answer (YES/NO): NO